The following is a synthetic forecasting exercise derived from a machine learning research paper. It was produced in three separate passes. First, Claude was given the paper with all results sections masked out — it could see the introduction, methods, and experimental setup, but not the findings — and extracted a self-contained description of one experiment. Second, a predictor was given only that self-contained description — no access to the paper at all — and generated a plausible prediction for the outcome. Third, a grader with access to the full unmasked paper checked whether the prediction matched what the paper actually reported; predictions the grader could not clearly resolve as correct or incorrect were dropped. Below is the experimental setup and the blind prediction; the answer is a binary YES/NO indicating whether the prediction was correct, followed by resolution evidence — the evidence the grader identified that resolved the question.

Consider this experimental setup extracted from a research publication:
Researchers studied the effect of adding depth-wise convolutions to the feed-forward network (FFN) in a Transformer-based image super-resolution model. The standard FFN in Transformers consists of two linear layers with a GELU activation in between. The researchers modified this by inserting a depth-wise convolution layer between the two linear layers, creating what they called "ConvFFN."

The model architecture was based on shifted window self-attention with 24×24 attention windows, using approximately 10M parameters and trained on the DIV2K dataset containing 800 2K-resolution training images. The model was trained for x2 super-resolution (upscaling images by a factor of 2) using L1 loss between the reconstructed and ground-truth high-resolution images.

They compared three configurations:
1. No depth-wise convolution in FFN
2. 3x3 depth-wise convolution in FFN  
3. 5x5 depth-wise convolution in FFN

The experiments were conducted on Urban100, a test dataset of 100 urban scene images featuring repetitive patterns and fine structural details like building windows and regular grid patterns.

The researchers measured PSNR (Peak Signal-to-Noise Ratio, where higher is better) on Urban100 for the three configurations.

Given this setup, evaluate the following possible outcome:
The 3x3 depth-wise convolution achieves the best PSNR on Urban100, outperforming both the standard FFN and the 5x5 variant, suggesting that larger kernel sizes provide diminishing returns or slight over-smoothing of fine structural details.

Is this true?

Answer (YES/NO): NO